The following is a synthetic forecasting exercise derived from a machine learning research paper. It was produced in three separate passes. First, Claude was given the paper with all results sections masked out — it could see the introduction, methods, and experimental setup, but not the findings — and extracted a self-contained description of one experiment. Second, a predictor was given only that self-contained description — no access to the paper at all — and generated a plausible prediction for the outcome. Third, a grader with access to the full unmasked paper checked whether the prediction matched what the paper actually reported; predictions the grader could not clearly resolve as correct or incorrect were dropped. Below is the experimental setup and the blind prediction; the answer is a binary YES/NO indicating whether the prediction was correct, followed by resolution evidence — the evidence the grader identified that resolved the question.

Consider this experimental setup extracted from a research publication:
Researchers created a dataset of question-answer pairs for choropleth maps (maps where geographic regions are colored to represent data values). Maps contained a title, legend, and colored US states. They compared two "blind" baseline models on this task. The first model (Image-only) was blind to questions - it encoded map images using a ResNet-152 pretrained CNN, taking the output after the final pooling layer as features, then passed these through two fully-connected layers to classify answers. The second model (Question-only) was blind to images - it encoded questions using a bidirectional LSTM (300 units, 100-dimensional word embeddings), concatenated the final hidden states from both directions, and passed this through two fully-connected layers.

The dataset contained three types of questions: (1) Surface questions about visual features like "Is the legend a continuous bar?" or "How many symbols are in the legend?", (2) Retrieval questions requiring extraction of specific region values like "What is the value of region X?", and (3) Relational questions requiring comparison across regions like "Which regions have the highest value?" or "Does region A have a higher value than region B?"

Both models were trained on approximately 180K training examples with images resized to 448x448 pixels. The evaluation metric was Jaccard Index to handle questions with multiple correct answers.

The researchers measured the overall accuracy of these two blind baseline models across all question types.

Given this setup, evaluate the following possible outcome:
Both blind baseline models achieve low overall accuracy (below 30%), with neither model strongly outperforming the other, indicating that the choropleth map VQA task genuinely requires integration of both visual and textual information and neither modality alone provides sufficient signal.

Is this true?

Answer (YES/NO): NO